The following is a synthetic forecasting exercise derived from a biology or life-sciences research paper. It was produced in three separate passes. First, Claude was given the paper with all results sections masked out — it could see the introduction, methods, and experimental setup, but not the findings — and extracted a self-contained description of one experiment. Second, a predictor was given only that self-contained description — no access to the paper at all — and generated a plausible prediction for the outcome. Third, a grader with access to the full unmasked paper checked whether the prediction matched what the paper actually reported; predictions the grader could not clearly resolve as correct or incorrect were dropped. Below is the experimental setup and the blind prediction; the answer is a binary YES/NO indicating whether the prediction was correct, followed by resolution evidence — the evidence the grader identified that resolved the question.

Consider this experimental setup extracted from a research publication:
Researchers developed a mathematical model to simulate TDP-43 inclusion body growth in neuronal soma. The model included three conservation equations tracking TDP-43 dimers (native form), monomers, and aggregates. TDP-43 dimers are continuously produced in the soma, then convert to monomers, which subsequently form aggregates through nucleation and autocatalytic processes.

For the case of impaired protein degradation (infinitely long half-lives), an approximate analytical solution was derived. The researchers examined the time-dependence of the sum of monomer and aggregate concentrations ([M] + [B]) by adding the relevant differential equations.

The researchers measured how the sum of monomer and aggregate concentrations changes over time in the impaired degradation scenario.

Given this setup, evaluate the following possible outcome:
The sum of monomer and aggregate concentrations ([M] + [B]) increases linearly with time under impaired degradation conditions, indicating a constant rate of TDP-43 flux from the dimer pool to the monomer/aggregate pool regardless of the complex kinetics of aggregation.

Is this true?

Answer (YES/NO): YES